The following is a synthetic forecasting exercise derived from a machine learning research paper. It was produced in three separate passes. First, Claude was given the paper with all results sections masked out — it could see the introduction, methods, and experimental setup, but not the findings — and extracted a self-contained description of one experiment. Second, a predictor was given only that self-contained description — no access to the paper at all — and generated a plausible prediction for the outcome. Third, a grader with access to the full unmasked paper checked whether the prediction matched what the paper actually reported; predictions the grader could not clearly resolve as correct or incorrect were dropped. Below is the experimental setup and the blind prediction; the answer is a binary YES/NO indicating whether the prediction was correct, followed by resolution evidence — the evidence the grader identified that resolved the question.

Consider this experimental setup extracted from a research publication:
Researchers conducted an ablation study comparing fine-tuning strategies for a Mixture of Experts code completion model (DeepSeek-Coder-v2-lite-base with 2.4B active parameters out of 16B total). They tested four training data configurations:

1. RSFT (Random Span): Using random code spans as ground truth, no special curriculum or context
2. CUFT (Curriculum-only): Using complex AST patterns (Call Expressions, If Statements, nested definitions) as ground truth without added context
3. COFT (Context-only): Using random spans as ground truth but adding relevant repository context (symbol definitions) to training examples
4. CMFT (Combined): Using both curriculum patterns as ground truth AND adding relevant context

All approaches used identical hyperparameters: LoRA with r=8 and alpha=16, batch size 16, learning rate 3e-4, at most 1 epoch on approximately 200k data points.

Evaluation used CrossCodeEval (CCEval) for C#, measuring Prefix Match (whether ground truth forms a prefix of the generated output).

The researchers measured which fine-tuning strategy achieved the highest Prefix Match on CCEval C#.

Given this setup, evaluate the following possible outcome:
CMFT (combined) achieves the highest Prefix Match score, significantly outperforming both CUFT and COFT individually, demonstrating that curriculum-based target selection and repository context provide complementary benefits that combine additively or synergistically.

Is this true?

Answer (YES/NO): NO